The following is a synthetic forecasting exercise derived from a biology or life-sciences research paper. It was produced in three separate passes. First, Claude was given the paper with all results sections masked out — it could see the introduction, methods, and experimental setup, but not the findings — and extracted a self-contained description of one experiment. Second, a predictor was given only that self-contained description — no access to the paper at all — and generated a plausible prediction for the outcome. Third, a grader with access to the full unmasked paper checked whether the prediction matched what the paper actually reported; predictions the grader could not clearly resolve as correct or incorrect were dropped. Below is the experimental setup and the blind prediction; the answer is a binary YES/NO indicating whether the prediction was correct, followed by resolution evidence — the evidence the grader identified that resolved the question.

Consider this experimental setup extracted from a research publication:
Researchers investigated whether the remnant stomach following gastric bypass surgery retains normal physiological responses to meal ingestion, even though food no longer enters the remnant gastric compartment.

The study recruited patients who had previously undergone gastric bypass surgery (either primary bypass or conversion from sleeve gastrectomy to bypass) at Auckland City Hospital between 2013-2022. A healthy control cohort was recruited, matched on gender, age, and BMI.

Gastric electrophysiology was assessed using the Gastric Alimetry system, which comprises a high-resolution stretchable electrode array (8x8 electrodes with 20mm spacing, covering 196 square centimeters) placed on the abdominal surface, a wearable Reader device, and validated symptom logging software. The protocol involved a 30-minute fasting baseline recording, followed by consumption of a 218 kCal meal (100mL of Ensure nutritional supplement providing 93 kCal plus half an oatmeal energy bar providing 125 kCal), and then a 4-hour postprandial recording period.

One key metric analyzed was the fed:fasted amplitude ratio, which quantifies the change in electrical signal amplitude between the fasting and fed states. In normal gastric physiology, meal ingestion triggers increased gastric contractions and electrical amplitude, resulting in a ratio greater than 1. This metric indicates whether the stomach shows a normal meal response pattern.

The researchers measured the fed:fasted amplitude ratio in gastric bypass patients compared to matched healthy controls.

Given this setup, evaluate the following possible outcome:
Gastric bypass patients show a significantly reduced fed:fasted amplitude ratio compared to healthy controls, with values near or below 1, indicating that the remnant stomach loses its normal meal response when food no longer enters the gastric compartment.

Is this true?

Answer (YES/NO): YES